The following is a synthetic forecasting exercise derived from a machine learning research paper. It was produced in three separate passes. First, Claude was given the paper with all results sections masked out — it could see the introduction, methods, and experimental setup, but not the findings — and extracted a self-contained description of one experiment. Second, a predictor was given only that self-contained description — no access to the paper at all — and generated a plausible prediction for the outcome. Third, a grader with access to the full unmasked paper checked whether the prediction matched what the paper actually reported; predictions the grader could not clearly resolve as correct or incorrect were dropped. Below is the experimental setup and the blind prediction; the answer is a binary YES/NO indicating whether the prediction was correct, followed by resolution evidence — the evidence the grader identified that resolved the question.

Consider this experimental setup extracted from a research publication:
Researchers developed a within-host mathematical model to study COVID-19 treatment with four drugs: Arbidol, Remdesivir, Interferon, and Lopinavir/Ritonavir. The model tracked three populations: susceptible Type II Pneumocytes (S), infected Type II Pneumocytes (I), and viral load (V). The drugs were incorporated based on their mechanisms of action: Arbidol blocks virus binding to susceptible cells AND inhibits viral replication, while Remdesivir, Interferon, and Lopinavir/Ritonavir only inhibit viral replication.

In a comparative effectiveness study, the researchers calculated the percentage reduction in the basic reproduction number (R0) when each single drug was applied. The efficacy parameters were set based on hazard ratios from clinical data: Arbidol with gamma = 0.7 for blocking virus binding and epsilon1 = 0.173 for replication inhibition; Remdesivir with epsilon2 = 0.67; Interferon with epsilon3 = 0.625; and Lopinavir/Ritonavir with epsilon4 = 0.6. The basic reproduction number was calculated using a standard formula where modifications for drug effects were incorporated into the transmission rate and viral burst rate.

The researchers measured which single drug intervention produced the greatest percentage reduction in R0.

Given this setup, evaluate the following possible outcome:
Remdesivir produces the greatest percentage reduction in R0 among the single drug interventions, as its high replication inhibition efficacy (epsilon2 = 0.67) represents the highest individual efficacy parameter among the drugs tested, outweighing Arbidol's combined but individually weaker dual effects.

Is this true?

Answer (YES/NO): NO